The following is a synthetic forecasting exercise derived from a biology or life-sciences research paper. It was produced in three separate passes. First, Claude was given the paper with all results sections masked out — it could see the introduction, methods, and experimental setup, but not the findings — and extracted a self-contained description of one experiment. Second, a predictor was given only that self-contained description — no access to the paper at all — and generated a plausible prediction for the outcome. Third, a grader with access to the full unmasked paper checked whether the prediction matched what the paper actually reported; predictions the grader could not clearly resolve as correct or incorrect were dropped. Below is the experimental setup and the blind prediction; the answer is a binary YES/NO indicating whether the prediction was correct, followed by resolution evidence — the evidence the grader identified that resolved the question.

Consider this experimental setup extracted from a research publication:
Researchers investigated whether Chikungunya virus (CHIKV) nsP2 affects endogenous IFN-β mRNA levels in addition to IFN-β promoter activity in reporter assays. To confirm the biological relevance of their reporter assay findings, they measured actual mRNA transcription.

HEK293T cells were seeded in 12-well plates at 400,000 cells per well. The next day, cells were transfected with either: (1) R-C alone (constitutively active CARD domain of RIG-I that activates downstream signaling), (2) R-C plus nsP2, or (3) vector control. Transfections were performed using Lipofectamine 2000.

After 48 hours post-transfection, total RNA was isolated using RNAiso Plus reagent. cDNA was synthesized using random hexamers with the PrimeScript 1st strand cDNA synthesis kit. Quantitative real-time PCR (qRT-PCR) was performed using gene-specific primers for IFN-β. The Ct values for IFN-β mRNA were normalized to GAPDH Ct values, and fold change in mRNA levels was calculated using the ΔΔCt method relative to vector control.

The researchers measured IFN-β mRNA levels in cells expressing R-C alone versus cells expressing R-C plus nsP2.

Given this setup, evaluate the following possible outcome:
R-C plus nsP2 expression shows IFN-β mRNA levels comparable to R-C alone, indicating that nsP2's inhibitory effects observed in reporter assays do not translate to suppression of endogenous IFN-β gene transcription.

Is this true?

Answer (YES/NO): NO